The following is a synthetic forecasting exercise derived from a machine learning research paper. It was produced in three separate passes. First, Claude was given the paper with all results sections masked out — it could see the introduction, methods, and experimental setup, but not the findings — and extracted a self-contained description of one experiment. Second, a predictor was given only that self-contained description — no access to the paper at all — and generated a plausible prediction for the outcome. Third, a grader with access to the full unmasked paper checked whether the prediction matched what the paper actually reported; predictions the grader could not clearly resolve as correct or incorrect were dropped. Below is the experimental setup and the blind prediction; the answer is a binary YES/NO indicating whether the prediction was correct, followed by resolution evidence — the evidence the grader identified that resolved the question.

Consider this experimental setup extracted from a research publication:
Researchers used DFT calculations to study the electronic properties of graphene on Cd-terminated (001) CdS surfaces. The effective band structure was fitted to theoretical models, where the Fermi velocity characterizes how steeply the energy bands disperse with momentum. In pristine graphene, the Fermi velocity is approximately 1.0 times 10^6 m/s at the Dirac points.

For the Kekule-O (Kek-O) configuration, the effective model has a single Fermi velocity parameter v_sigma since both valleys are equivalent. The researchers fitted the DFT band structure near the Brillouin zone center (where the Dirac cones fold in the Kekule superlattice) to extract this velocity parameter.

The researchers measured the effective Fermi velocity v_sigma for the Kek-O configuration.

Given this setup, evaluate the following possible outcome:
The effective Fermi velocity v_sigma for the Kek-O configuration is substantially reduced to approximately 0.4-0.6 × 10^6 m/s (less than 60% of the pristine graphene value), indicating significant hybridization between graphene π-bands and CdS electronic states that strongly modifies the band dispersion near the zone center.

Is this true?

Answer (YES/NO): NO